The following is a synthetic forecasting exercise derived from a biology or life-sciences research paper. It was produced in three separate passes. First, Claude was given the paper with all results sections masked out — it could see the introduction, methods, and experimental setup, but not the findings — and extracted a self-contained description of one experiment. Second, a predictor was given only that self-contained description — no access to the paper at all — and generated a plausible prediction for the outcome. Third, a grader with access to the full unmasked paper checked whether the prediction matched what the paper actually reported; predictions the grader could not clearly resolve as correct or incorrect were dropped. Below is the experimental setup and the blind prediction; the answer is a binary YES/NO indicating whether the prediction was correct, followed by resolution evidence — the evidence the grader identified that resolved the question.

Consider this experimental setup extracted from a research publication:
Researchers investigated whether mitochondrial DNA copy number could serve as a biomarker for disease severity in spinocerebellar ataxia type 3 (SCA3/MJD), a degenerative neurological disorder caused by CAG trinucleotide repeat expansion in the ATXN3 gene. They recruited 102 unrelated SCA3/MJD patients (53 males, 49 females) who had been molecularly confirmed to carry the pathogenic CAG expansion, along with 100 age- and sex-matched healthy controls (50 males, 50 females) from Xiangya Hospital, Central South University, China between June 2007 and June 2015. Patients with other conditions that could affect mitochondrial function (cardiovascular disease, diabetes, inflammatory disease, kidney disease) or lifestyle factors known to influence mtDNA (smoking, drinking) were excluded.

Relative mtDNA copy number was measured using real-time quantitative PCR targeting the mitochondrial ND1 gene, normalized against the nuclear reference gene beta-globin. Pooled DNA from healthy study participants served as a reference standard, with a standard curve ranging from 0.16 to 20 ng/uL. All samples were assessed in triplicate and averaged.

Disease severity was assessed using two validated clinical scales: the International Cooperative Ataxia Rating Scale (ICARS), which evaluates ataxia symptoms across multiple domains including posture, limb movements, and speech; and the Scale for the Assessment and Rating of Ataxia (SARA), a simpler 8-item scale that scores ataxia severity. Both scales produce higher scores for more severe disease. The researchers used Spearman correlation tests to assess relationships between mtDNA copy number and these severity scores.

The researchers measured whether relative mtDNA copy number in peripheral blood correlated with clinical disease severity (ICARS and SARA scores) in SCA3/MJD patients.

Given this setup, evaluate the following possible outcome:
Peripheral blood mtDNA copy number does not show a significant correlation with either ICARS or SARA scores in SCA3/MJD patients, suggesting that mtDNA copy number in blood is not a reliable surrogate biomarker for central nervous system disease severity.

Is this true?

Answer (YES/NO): YES